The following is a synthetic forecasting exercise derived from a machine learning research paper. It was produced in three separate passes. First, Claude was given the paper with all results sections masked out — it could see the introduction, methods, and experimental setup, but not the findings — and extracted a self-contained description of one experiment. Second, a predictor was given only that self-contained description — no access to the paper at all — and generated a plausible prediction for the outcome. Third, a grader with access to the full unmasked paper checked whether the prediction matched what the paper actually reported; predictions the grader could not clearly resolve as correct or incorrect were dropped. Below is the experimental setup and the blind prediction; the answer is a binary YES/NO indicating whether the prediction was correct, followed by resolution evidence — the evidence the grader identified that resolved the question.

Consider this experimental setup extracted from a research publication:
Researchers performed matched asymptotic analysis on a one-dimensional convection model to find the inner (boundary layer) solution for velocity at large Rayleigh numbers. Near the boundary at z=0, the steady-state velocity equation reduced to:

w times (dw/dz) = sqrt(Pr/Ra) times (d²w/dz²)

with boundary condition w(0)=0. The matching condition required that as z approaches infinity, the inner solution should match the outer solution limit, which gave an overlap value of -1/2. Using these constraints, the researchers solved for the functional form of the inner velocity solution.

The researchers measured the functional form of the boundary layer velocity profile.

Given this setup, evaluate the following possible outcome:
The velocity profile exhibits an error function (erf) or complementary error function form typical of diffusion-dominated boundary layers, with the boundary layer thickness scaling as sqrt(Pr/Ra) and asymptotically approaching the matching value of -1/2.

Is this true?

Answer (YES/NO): NO